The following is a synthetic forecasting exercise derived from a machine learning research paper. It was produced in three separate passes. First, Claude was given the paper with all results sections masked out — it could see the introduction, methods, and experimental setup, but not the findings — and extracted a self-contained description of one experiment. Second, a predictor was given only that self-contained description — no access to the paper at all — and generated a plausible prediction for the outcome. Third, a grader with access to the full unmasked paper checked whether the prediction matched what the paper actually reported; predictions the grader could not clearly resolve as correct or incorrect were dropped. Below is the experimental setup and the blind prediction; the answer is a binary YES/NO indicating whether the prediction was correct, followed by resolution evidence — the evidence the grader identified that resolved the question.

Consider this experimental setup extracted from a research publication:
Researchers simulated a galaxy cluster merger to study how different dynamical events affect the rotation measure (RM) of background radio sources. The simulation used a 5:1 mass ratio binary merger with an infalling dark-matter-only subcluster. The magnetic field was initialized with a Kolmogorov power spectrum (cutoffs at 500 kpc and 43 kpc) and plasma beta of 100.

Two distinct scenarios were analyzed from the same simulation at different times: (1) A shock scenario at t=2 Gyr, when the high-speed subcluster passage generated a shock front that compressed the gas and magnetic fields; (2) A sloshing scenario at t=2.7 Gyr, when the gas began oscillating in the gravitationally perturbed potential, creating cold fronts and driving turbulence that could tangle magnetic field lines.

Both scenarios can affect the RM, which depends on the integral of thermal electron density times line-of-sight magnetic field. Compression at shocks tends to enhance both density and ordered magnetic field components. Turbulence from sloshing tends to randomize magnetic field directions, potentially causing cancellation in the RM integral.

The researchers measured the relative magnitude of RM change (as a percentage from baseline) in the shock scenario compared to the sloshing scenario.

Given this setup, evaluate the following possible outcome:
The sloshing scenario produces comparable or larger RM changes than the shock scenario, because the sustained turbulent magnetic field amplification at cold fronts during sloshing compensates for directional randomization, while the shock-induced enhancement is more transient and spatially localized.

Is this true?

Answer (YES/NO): NO